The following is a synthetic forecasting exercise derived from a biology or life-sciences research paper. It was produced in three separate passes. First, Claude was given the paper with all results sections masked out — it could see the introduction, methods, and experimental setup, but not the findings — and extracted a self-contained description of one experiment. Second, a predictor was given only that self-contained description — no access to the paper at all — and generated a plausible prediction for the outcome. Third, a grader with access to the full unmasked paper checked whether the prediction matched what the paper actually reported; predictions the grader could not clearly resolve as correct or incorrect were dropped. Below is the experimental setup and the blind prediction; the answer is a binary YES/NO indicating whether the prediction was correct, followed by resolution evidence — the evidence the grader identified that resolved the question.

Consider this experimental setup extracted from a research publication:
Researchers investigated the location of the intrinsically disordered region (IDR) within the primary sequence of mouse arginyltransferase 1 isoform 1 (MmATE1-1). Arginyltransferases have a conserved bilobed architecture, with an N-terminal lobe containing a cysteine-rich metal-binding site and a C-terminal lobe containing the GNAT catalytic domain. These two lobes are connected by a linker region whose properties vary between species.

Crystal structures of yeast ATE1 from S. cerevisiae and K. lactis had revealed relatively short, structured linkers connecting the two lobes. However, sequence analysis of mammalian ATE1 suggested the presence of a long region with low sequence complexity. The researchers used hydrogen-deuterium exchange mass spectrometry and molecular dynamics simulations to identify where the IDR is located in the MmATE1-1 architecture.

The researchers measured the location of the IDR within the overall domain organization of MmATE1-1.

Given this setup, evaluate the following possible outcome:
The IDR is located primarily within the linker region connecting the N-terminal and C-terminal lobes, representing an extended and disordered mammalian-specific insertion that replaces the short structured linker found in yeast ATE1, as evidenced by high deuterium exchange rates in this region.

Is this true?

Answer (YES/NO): NO